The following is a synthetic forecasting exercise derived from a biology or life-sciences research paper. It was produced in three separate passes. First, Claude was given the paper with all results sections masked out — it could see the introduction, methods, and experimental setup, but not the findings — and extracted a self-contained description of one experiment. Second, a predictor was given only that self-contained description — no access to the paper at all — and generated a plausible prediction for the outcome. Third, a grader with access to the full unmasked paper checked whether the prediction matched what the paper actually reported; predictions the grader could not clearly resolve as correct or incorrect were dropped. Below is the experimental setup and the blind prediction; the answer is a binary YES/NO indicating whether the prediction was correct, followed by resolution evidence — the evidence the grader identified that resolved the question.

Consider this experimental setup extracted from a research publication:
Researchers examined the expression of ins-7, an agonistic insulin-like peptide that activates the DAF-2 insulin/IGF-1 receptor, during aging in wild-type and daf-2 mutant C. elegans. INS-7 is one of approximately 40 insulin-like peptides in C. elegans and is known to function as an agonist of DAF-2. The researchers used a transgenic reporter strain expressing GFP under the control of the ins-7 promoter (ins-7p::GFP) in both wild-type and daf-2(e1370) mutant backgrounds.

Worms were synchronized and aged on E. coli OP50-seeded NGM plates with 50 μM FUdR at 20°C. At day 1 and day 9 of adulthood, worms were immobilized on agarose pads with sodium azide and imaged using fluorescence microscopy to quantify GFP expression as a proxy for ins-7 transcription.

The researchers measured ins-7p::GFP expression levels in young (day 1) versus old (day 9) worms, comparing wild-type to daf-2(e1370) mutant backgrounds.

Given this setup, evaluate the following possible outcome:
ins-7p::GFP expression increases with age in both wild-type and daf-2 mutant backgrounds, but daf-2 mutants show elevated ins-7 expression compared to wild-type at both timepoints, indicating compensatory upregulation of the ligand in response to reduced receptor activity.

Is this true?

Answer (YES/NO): NO